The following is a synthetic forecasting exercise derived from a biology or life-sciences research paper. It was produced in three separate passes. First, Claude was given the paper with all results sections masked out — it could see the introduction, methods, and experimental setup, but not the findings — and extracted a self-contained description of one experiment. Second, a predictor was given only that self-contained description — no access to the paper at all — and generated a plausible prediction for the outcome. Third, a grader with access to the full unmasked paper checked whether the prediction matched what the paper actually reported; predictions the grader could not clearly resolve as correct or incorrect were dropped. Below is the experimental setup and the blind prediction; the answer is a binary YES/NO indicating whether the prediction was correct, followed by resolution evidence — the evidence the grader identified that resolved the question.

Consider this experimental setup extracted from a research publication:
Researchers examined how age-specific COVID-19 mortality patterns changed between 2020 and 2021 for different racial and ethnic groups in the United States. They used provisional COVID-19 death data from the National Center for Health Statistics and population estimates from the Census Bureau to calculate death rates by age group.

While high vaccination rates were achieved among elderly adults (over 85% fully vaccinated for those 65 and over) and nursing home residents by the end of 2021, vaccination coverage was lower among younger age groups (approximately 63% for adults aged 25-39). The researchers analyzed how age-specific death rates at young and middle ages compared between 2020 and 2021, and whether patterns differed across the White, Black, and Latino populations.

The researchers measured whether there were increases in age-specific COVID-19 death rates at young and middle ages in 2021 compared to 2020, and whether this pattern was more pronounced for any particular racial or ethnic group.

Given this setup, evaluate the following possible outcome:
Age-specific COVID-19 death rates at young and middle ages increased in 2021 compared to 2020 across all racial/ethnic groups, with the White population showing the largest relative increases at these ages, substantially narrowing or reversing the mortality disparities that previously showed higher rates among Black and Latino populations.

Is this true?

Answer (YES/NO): YES